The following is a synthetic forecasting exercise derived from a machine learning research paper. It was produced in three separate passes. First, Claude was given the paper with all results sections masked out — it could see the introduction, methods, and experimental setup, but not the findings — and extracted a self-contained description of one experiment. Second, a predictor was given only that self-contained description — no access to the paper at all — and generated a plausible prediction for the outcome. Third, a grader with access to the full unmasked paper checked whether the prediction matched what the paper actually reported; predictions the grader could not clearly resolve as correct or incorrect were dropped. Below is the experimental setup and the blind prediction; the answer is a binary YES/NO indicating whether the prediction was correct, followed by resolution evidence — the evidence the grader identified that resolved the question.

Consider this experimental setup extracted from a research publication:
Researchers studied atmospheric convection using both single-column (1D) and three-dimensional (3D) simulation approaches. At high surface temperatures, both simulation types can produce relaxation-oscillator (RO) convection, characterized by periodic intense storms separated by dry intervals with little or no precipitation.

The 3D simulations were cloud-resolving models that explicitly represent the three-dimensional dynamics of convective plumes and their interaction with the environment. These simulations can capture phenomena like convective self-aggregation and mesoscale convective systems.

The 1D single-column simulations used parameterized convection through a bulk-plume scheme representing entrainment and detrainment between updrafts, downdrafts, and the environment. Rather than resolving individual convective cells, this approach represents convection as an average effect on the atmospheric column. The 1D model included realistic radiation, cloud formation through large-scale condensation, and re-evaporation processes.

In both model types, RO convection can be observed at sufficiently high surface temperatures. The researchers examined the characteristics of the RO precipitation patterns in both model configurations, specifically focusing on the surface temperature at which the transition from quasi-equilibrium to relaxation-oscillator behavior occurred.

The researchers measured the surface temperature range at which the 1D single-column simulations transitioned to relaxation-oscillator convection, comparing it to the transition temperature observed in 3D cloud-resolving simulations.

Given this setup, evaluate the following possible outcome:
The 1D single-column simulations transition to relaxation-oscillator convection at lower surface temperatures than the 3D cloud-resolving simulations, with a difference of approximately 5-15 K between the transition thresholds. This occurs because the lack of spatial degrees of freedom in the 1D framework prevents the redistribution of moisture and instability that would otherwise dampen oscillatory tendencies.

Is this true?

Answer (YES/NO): NO